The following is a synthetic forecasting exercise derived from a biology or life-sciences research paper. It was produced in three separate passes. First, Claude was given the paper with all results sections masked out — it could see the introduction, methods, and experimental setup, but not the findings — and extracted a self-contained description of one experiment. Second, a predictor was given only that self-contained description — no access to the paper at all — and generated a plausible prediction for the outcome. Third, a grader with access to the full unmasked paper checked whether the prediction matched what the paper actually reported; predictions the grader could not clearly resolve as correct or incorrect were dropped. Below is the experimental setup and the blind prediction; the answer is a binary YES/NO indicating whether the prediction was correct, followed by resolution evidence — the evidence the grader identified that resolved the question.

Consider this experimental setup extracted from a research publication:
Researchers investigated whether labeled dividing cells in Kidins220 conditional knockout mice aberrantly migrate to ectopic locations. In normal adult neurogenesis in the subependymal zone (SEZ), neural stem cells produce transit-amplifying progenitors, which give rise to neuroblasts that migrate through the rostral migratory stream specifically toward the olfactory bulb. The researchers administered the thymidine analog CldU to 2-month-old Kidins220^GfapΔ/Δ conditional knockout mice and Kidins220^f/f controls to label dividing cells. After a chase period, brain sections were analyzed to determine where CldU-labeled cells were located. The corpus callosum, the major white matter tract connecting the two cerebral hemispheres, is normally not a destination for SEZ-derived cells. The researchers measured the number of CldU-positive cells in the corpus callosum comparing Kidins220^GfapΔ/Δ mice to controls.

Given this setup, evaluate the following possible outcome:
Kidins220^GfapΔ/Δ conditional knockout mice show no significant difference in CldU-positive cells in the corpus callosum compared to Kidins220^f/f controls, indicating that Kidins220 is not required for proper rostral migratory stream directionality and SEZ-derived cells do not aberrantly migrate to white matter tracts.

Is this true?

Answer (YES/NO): YES